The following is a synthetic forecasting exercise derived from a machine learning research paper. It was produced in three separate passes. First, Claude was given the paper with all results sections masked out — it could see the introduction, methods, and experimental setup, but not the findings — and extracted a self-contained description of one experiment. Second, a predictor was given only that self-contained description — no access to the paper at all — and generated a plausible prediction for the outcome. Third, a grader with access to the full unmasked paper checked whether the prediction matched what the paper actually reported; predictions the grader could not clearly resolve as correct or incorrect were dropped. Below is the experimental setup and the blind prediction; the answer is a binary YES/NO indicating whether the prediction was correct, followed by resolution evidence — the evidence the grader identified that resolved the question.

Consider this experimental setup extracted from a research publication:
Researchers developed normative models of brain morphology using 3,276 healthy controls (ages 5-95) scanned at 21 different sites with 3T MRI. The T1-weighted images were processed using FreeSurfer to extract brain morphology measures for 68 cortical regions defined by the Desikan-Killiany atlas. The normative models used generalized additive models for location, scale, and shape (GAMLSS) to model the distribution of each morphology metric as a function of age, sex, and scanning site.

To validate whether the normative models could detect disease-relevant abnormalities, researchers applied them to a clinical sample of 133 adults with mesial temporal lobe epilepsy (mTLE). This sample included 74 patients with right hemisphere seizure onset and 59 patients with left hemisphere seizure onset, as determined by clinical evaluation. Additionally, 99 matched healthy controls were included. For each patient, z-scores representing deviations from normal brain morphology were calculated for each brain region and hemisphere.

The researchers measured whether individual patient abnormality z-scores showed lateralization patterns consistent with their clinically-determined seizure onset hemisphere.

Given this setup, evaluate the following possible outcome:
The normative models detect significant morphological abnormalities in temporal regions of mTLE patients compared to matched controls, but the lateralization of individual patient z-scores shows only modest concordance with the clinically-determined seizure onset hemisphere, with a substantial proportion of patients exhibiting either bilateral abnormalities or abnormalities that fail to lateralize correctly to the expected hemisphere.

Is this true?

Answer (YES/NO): NO